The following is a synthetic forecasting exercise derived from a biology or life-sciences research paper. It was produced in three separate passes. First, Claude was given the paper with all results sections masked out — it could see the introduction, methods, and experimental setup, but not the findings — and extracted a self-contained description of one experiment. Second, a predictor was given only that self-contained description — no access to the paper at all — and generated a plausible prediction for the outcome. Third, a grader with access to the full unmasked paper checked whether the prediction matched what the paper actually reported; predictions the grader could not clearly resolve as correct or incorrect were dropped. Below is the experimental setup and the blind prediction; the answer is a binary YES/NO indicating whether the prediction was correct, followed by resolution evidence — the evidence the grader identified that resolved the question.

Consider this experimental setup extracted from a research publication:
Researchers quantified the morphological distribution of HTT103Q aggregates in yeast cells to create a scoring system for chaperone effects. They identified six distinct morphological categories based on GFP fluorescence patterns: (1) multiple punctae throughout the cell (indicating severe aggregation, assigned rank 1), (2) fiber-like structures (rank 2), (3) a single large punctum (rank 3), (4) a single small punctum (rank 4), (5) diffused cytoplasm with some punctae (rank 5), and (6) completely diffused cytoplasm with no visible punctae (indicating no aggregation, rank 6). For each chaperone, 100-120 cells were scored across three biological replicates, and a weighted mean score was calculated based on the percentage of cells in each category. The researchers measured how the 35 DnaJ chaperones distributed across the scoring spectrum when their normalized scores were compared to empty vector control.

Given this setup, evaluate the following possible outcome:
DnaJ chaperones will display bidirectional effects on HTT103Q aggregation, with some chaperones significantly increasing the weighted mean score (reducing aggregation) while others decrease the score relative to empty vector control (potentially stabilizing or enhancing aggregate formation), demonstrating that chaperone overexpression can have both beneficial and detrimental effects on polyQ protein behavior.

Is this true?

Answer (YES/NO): YES